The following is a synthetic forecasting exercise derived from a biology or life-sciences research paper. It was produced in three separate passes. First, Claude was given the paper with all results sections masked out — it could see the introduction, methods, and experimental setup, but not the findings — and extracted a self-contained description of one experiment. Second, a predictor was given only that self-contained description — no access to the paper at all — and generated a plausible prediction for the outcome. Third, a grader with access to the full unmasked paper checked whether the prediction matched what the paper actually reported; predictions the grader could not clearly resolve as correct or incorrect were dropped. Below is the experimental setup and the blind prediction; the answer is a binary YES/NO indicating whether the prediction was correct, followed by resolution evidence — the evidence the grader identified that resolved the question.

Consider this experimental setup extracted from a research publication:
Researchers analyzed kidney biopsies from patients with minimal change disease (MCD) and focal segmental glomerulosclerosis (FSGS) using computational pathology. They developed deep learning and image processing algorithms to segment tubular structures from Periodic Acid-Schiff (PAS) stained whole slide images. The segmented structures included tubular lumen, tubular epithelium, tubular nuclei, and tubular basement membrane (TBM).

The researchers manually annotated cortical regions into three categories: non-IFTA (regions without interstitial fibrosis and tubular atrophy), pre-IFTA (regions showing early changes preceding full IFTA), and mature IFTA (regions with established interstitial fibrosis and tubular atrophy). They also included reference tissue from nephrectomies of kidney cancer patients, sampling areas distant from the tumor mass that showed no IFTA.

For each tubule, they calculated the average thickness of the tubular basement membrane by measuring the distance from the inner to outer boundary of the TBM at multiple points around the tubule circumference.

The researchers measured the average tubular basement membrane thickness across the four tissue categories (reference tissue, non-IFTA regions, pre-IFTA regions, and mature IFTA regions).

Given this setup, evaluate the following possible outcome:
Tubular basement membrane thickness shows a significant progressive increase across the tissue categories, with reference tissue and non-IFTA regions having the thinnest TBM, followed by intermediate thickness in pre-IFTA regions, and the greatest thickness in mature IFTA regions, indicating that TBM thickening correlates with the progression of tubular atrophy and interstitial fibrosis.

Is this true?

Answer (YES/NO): NO